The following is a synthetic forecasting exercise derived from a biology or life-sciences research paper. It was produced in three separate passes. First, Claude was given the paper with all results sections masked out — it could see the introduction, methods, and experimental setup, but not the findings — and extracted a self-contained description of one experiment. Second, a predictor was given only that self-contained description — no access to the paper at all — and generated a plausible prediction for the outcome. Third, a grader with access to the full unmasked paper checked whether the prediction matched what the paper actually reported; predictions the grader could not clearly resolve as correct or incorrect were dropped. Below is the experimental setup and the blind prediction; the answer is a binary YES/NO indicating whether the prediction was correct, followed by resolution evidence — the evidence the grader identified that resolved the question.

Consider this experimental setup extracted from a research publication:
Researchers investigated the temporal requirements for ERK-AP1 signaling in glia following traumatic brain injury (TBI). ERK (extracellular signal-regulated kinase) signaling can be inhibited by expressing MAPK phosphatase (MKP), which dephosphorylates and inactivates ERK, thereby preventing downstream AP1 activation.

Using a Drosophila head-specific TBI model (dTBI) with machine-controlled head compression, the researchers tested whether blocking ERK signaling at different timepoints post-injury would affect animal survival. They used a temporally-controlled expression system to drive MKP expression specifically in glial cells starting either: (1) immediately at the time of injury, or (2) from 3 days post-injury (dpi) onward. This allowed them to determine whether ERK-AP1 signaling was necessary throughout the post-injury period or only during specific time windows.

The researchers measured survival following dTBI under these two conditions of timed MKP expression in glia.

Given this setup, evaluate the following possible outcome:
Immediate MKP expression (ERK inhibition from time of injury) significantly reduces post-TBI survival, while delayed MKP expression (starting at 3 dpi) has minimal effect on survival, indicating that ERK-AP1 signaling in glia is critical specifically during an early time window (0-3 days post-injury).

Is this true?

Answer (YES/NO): YES